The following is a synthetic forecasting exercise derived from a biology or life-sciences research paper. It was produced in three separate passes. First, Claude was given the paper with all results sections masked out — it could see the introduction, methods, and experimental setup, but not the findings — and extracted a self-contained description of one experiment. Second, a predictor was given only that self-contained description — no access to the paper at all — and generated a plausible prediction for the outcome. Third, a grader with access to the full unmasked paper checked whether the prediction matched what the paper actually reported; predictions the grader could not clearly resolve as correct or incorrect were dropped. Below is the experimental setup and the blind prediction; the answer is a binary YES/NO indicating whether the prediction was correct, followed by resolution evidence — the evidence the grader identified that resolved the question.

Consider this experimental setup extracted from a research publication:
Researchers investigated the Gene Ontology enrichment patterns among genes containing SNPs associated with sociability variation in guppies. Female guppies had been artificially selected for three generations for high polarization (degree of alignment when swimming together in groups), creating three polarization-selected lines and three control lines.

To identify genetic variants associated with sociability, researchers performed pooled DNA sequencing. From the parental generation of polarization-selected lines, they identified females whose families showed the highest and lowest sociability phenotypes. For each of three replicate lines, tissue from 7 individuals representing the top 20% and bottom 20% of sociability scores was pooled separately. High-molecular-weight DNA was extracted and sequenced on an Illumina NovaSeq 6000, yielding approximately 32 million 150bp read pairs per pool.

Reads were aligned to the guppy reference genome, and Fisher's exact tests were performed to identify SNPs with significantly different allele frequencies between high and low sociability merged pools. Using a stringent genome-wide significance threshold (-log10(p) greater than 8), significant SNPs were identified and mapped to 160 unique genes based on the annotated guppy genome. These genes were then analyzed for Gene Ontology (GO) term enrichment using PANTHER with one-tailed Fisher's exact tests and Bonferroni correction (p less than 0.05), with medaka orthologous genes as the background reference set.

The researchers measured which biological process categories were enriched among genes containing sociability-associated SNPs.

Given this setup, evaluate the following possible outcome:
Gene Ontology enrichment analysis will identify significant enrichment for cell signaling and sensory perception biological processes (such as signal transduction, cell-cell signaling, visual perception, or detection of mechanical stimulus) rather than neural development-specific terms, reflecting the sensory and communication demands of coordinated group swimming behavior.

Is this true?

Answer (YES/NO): NO